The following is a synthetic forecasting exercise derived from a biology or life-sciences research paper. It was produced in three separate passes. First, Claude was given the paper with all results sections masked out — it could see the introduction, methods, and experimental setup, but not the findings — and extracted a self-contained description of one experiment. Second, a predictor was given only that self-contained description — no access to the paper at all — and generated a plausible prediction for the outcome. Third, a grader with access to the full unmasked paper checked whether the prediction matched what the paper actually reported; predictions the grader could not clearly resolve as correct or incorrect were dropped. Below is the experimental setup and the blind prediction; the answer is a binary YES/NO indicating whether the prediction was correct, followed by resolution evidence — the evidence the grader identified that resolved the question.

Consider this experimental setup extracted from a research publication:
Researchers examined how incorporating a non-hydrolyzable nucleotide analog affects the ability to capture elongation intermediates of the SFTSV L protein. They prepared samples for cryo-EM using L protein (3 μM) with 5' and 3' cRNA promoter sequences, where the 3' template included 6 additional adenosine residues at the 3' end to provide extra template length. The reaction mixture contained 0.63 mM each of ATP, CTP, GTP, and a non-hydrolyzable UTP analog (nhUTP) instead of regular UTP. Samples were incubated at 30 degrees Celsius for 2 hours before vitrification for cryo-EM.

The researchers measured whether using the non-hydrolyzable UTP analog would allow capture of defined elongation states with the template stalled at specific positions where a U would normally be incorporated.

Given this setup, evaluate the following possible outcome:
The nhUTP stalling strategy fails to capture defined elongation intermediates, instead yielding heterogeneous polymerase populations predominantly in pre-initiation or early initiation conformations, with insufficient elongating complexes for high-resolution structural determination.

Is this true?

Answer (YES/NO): NO